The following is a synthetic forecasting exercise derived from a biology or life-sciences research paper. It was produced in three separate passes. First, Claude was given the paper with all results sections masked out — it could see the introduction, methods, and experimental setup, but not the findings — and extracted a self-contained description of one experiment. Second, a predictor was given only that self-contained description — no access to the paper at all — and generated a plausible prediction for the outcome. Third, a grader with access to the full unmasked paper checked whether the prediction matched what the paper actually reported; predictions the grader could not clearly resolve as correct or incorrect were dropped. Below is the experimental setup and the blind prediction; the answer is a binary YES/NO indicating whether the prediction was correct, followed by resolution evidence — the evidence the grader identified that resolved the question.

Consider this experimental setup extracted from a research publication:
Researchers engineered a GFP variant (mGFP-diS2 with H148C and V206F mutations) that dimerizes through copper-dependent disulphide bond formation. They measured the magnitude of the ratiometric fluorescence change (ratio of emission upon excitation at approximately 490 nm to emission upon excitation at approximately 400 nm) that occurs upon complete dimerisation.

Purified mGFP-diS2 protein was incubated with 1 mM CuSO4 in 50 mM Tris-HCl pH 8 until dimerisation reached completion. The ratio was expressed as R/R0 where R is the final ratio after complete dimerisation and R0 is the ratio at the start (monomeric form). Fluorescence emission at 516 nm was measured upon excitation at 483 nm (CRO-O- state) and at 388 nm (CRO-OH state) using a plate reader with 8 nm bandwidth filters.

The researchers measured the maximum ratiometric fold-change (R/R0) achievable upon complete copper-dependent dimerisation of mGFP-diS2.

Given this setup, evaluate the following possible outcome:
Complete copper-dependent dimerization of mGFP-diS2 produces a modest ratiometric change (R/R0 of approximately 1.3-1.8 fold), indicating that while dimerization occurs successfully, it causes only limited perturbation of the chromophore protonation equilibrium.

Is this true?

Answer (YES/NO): NO